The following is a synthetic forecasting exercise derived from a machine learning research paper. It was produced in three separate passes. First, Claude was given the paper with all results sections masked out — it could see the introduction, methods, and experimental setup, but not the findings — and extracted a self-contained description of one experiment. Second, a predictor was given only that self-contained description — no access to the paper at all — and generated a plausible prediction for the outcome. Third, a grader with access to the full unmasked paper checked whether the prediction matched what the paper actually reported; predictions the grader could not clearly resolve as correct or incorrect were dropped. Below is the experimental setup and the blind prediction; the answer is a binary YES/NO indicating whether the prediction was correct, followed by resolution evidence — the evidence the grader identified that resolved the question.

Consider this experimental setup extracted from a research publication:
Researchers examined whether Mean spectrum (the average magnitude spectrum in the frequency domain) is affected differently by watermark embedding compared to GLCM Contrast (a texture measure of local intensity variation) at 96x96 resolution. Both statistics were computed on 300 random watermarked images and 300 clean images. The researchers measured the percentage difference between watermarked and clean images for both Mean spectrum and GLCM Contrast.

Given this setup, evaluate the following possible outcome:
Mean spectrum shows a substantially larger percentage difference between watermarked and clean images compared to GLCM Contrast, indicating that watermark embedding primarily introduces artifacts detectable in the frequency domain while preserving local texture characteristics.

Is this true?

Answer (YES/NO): NO